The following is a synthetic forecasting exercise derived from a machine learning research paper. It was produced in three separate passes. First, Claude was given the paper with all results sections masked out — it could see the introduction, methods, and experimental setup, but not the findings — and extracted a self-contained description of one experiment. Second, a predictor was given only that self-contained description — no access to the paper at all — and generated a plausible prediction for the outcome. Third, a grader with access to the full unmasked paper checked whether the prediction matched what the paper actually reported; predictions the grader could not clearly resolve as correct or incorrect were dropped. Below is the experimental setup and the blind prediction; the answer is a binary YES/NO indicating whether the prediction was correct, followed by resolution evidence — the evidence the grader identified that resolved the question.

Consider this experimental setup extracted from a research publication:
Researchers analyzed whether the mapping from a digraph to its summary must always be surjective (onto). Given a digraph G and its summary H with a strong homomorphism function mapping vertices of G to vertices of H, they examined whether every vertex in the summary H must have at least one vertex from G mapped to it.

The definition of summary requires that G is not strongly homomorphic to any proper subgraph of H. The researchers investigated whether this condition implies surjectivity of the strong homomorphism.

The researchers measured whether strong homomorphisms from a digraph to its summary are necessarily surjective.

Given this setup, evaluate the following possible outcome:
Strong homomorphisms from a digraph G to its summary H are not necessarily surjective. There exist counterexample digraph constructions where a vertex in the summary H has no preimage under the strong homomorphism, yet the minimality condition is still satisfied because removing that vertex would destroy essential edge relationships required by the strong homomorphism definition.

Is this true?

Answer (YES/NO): NO